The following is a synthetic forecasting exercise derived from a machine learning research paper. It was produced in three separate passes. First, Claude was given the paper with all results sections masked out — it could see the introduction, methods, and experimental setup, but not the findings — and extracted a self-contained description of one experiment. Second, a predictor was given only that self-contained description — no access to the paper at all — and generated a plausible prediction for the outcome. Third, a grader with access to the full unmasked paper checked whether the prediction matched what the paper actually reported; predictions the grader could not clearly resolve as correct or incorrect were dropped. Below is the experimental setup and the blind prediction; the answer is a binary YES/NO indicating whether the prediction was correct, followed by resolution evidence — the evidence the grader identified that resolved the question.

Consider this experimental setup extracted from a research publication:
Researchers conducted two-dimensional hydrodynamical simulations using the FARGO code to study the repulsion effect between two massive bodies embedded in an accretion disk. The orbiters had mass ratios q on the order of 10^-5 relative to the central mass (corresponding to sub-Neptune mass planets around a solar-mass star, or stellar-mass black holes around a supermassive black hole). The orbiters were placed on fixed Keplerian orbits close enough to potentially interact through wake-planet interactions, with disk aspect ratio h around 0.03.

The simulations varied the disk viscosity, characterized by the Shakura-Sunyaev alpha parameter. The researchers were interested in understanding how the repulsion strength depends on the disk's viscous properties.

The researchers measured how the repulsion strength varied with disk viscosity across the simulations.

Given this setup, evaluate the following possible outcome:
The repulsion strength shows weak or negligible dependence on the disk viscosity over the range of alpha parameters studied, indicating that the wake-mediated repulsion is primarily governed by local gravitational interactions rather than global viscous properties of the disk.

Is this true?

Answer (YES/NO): NO